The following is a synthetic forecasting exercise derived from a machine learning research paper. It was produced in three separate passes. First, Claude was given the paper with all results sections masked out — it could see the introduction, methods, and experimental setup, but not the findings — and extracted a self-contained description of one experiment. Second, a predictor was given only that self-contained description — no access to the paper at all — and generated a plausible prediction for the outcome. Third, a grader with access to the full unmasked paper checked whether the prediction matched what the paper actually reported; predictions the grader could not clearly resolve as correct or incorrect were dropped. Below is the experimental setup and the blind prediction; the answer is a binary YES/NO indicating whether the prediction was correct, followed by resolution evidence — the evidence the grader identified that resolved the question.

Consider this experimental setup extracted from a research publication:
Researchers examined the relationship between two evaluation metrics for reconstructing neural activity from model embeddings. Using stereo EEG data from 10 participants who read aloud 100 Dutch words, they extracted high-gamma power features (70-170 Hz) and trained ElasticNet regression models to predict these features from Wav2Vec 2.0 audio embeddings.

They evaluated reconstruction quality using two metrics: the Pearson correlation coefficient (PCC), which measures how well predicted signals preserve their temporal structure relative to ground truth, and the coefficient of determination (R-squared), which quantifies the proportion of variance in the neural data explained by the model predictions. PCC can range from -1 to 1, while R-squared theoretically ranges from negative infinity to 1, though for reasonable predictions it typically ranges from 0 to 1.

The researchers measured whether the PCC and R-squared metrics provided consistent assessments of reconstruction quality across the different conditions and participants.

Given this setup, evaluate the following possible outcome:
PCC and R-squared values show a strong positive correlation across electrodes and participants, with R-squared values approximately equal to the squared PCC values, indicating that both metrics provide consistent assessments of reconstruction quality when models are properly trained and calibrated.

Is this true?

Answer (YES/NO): NO